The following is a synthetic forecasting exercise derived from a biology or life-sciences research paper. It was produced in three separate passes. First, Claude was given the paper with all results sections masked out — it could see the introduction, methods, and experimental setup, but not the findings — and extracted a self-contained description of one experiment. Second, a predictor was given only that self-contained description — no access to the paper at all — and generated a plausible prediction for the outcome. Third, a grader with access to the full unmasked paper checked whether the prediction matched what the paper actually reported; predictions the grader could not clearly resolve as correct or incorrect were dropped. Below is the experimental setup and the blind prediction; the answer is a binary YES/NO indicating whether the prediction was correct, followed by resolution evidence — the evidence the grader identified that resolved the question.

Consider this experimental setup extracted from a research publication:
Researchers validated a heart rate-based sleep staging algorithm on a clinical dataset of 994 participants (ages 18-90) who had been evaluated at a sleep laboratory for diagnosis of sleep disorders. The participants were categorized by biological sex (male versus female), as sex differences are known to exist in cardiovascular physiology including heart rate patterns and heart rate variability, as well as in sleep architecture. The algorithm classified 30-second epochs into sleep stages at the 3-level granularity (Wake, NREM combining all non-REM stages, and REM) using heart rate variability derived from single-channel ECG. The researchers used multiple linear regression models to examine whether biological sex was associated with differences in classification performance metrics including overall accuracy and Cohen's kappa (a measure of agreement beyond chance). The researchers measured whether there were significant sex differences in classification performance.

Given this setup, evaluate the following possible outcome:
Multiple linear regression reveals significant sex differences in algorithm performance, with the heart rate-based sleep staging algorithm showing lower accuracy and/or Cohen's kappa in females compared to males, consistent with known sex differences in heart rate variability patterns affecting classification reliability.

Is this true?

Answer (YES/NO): NO